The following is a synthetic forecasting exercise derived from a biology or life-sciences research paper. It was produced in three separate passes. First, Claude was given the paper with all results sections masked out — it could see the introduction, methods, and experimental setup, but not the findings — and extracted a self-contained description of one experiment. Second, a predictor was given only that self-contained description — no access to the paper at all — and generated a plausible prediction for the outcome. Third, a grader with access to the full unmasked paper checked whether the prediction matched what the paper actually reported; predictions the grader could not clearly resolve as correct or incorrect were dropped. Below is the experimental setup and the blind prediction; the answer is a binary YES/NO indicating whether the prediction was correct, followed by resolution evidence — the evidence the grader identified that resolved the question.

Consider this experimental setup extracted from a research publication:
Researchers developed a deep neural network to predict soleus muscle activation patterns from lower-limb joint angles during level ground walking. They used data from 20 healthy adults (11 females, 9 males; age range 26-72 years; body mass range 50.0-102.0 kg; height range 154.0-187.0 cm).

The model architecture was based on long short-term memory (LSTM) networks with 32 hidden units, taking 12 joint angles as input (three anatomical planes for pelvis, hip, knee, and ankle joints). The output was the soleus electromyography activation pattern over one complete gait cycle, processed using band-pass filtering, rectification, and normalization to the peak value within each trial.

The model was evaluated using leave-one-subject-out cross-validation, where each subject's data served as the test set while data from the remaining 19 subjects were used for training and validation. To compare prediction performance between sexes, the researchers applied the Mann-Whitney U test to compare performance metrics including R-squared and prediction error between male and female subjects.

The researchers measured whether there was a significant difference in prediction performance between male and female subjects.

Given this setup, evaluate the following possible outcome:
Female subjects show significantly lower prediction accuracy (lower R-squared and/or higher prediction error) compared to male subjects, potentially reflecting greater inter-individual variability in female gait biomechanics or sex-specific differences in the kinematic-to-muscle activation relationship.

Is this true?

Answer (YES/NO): NO